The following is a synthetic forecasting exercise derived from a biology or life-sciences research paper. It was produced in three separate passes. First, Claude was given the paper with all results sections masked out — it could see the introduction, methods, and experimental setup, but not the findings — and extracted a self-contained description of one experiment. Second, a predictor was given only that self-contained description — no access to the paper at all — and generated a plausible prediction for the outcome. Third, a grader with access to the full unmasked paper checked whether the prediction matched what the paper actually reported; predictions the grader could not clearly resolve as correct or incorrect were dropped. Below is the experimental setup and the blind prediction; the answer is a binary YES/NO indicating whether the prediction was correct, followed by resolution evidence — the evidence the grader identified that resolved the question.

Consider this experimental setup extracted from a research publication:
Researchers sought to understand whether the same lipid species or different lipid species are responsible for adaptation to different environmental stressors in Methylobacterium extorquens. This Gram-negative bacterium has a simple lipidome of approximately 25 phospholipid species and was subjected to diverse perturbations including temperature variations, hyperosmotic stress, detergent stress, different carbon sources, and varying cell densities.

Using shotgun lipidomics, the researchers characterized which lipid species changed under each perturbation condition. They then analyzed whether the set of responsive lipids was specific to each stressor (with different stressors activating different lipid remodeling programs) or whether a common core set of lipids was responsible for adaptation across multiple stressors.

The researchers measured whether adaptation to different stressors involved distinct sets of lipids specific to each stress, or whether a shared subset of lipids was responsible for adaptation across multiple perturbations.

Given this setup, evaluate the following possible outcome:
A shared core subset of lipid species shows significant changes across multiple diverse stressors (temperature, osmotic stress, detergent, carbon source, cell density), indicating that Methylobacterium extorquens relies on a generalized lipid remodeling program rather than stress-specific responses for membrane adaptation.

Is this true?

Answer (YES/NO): NO